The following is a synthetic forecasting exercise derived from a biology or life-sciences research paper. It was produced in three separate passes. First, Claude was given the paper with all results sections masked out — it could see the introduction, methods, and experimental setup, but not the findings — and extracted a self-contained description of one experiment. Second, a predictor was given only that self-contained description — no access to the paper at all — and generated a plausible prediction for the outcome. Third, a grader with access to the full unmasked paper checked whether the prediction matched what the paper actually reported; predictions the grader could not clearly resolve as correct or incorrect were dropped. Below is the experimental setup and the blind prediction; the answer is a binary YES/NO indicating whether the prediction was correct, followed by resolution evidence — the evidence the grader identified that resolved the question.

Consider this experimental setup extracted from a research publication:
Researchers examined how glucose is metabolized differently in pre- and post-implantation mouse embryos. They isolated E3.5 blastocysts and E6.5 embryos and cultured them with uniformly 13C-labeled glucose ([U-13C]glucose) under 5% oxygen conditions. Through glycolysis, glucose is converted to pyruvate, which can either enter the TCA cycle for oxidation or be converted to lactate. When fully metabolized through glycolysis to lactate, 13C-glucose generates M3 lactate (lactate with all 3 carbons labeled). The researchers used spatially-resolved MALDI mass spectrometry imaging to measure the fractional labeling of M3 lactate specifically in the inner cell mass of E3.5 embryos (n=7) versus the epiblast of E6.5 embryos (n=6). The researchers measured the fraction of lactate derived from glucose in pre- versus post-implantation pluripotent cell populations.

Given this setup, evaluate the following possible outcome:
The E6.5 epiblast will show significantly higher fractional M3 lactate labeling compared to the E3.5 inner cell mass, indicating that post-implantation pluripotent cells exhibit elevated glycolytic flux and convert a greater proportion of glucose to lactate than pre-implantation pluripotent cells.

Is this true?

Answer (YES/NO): YES